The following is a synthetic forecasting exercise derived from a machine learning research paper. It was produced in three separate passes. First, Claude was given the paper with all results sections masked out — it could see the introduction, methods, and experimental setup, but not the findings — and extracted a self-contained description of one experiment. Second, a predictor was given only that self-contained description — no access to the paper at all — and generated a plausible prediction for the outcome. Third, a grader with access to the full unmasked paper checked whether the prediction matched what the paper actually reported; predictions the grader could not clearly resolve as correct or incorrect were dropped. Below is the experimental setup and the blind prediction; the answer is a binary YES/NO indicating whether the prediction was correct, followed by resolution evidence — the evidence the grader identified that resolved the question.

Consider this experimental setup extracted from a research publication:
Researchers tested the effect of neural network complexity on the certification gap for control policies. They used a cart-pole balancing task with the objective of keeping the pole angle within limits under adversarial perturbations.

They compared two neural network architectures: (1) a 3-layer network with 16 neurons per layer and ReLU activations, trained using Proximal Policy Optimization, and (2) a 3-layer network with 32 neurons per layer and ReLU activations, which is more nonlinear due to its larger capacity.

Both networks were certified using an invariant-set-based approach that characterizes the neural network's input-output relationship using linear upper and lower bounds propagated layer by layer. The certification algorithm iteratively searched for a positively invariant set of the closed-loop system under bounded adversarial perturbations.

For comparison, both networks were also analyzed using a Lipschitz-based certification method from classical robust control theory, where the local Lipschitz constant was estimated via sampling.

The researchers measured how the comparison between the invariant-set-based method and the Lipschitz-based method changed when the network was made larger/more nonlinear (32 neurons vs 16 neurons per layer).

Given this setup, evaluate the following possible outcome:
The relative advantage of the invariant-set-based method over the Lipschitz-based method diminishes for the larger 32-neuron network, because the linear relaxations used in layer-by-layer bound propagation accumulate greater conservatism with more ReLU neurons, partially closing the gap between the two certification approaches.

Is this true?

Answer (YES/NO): NO